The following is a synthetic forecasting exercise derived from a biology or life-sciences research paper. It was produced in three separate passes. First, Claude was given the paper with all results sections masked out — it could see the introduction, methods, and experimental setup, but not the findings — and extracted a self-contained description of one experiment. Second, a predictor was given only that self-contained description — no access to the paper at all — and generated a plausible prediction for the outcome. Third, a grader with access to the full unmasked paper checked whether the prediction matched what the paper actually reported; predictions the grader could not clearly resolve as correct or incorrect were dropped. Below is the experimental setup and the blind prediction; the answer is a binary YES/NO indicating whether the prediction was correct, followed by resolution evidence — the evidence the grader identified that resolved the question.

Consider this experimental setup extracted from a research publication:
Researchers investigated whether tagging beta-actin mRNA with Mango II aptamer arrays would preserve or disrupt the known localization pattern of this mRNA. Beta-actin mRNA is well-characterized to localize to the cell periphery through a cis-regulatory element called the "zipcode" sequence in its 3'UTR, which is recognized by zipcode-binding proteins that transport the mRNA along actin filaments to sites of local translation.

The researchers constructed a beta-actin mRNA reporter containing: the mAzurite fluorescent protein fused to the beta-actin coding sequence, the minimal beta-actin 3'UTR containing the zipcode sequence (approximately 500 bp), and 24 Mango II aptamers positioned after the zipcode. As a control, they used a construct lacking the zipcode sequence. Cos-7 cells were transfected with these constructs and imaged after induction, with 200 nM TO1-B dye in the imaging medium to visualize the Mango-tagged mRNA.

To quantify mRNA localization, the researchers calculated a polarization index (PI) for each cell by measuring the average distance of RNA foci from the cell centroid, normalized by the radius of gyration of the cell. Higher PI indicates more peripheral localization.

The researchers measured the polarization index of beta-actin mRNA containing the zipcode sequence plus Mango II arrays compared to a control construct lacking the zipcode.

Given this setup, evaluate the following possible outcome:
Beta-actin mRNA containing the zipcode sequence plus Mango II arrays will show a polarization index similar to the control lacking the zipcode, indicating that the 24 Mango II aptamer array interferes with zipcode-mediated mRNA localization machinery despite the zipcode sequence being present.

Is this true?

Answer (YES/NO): NO